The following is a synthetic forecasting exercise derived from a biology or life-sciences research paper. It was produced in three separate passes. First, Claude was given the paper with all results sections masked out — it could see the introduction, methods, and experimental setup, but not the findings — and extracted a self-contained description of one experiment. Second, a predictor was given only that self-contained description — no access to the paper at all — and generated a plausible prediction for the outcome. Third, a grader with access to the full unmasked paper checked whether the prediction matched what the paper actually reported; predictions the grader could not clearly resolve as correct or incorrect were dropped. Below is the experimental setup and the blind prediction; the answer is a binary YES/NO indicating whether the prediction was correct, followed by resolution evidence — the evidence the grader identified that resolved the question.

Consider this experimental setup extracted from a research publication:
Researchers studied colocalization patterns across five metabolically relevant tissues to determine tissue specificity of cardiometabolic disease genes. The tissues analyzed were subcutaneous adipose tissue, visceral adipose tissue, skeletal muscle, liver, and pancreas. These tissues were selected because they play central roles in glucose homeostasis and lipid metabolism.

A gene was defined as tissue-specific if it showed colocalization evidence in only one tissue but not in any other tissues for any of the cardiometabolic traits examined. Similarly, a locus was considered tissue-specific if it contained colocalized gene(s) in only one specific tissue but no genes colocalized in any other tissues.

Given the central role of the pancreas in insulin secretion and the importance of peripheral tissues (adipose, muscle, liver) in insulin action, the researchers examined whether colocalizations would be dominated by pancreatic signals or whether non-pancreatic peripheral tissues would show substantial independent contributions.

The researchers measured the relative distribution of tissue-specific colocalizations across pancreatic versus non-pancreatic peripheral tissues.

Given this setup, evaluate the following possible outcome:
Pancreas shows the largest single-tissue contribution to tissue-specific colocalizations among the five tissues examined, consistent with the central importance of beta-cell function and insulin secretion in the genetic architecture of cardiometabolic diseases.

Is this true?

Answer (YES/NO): NO